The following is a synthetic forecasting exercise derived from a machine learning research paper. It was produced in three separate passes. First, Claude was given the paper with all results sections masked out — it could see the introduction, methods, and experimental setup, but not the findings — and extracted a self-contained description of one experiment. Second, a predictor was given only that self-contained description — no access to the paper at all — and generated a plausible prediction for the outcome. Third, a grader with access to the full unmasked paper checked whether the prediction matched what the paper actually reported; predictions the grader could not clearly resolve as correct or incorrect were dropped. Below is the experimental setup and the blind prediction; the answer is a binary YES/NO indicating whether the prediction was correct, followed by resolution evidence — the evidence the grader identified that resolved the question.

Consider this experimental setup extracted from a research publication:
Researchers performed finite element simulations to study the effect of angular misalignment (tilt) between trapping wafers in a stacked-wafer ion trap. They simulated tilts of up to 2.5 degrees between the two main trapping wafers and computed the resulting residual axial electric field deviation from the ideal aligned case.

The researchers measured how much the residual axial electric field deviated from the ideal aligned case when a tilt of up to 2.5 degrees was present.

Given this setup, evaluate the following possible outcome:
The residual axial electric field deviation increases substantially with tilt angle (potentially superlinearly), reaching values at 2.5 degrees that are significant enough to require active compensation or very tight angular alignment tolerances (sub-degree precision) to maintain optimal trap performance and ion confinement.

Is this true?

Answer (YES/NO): YES